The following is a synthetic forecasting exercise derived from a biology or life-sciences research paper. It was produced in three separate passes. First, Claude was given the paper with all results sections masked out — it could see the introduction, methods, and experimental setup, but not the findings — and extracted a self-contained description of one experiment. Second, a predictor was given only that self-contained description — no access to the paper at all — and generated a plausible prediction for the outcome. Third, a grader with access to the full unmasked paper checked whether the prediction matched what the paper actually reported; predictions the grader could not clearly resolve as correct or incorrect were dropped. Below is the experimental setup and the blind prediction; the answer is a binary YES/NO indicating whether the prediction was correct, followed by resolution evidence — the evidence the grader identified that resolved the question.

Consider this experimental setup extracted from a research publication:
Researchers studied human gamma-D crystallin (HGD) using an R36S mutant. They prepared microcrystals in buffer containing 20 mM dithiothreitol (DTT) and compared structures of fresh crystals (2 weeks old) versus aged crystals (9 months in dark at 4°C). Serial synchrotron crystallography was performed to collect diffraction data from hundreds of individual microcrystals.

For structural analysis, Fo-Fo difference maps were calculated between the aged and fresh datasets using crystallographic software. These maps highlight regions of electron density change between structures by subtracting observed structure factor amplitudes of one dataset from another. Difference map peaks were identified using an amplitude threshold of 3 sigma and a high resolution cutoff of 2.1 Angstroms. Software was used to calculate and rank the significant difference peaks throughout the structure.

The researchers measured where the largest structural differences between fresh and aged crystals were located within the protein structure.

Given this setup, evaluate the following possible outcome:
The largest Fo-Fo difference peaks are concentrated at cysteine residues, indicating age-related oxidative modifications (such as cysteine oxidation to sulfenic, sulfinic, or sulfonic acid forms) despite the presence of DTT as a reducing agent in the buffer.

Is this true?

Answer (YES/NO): NO